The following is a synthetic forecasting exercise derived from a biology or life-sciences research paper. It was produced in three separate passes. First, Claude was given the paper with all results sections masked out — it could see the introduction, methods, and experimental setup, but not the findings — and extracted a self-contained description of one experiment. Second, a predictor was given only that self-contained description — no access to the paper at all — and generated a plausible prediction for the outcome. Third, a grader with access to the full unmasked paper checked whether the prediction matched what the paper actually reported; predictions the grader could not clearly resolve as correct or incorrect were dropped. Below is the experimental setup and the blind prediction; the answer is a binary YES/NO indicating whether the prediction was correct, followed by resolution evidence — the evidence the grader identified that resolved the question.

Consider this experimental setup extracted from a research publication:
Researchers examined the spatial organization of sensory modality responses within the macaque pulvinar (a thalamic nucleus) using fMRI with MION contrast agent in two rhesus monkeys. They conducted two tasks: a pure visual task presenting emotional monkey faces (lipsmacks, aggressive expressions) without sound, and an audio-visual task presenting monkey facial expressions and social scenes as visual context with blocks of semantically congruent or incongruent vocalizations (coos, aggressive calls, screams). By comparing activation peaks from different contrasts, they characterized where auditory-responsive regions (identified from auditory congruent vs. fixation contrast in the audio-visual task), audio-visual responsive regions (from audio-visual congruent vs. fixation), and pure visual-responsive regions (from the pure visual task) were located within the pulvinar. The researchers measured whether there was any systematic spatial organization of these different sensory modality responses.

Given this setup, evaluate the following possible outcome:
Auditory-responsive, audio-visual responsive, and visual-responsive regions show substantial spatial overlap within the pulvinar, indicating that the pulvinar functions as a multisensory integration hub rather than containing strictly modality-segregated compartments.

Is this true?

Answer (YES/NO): NO